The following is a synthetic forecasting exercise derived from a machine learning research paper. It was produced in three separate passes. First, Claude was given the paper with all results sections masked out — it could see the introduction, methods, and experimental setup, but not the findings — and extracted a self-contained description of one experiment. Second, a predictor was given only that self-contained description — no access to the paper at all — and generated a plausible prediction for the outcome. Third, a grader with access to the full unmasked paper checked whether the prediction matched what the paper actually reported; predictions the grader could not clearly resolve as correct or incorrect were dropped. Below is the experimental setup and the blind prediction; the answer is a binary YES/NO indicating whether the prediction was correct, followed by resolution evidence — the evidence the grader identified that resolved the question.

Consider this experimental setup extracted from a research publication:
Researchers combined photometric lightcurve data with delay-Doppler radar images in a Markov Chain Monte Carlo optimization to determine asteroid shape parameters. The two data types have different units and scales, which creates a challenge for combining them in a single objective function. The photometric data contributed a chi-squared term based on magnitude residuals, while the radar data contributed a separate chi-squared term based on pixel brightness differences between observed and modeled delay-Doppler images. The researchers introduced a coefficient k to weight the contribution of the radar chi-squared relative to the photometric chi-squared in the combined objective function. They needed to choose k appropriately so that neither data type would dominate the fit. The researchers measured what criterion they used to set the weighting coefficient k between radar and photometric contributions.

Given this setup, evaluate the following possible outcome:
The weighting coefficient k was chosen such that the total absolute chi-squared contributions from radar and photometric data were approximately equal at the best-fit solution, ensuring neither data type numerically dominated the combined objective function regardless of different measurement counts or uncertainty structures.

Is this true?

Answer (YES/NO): YES